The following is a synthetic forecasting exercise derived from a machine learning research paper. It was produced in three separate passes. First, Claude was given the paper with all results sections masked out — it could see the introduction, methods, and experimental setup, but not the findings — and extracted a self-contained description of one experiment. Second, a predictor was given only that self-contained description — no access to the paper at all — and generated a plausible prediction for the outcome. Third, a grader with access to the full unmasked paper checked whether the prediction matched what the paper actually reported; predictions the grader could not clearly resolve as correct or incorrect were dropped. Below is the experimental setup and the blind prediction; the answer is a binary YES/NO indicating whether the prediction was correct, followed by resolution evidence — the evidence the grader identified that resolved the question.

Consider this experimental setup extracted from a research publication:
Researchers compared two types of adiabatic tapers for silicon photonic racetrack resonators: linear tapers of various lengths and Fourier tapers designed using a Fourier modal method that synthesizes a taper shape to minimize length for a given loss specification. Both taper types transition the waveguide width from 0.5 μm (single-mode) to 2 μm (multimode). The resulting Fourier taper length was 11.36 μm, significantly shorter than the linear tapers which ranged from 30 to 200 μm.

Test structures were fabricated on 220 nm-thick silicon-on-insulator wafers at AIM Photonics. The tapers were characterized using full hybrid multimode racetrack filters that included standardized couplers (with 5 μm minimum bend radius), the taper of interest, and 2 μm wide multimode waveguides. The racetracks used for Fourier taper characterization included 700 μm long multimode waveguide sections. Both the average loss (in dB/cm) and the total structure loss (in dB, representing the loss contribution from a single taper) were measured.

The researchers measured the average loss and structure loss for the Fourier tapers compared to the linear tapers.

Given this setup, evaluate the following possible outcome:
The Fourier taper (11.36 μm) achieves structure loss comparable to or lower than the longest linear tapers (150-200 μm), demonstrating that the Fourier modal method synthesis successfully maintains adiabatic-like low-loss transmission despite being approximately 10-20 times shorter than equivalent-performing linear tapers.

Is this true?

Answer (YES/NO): YES